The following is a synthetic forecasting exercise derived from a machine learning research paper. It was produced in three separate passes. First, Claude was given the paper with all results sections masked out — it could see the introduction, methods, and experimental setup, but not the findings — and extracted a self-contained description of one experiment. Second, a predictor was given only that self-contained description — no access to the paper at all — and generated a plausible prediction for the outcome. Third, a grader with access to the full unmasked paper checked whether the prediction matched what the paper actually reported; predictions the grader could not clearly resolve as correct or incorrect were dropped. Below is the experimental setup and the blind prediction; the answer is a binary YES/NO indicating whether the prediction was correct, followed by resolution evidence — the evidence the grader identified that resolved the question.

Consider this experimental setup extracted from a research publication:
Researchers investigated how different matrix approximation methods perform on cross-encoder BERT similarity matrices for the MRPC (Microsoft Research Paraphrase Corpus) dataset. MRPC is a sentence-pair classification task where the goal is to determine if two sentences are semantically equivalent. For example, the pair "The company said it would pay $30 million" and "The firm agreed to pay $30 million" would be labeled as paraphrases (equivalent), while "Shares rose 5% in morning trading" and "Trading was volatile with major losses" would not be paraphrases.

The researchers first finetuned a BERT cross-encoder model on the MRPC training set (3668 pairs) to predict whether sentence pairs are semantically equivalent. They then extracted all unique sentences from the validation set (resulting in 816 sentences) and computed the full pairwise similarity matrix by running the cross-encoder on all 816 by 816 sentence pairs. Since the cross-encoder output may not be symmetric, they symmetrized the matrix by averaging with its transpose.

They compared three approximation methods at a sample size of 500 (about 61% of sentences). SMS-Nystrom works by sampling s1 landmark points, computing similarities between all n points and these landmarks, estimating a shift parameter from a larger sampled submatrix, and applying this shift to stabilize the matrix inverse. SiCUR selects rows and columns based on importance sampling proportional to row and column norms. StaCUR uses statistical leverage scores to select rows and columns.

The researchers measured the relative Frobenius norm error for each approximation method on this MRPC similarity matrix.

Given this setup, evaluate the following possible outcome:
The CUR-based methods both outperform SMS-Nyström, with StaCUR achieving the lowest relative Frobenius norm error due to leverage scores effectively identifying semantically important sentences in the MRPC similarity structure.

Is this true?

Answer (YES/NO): NO